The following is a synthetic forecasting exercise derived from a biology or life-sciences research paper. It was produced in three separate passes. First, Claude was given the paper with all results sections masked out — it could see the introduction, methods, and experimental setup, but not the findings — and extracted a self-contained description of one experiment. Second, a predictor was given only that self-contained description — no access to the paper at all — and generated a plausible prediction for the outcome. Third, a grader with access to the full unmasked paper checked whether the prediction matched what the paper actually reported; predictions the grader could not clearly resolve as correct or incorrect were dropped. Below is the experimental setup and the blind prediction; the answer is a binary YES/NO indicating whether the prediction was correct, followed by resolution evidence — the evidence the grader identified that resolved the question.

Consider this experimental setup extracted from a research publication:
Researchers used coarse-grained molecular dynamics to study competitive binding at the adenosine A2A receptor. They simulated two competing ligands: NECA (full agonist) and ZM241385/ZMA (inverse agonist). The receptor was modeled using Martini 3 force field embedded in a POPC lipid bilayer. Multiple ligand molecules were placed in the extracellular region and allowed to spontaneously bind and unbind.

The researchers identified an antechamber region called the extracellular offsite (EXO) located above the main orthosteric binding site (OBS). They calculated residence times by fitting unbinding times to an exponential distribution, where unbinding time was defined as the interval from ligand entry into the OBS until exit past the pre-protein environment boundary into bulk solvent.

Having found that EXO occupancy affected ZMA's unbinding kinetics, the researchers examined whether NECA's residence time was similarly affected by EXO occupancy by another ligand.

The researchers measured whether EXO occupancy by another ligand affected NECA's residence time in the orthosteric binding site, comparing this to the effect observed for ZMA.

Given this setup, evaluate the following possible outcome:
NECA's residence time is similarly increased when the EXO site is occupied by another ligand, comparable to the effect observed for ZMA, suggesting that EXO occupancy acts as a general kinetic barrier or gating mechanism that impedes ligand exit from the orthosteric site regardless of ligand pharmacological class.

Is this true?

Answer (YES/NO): NO